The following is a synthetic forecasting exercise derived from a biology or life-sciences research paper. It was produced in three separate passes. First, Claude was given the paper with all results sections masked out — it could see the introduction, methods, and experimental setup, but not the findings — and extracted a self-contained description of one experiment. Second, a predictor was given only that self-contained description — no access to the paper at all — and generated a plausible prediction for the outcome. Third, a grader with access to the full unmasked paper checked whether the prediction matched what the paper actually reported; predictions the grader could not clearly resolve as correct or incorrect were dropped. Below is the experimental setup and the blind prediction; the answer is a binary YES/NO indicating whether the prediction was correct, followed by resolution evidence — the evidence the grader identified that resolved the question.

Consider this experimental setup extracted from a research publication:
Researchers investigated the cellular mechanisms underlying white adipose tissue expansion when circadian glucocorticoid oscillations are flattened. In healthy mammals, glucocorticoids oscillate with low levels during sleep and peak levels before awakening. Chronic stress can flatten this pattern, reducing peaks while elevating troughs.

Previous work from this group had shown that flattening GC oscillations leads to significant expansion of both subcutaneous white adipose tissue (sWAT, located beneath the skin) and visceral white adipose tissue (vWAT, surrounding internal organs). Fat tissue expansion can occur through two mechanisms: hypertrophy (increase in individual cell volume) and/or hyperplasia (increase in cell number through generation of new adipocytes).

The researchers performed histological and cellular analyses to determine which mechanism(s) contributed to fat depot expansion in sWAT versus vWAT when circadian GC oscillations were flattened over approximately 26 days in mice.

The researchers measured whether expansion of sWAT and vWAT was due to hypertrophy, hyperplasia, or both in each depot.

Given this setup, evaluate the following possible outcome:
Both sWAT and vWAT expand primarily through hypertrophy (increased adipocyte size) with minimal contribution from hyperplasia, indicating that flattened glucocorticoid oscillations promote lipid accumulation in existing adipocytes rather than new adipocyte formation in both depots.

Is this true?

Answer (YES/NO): NO